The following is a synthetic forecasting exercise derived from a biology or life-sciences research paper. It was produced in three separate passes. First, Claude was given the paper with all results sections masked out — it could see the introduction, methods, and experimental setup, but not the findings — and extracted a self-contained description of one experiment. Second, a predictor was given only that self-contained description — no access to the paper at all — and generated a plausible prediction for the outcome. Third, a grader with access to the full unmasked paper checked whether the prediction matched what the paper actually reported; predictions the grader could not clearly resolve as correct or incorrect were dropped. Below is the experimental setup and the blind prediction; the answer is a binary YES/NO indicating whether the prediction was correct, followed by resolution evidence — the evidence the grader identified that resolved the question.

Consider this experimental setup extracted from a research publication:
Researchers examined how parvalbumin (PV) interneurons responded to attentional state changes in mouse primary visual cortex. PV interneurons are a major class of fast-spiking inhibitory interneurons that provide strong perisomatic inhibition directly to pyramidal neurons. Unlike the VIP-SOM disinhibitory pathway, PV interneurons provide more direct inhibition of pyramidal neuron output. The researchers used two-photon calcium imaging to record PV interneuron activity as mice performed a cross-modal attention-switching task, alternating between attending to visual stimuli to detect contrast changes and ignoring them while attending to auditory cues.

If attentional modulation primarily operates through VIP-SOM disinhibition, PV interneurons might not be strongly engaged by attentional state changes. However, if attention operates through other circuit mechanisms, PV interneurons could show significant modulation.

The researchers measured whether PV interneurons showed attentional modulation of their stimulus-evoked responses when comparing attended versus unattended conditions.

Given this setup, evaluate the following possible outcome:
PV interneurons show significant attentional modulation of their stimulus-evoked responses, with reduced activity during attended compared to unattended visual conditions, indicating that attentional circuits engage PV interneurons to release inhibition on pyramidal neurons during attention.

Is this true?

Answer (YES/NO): NO